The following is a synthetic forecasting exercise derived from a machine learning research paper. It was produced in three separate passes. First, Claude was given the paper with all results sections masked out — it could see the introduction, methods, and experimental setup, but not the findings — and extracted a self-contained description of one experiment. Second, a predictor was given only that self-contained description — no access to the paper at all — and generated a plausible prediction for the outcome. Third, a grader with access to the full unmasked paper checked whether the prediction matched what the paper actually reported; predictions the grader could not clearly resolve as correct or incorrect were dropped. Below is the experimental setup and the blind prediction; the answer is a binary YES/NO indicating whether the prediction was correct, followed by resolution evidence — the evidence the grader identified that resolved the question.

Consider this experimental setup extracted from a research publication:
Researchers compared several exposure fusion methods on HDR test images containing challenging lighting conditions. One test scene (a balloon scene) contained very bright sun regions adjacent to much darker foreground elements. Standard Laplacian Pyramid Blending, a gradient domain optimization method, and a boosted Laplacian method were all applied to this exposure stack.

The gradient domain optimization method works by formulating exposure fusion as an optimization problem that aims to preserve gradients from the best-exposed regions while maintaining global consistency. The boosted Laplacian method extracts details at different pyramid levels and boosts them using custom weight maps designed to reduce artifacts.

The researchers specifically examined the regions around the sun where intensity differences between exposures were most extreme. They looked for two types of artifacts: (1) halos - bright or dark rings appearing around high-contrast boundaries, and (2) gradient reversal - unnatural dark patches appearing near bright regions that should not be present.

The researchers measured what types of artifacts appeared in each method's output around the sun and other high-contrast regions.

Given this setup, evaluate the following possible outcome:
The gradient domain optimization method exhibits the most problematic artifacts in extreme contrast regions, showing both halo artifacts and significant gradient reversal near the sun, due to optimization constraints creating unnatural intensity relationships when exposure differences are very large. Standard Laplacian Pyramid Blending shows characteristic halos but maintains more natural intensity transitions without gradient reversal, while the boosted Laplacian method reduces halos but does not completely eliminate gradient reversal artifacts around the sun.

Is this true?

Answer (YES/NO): NO